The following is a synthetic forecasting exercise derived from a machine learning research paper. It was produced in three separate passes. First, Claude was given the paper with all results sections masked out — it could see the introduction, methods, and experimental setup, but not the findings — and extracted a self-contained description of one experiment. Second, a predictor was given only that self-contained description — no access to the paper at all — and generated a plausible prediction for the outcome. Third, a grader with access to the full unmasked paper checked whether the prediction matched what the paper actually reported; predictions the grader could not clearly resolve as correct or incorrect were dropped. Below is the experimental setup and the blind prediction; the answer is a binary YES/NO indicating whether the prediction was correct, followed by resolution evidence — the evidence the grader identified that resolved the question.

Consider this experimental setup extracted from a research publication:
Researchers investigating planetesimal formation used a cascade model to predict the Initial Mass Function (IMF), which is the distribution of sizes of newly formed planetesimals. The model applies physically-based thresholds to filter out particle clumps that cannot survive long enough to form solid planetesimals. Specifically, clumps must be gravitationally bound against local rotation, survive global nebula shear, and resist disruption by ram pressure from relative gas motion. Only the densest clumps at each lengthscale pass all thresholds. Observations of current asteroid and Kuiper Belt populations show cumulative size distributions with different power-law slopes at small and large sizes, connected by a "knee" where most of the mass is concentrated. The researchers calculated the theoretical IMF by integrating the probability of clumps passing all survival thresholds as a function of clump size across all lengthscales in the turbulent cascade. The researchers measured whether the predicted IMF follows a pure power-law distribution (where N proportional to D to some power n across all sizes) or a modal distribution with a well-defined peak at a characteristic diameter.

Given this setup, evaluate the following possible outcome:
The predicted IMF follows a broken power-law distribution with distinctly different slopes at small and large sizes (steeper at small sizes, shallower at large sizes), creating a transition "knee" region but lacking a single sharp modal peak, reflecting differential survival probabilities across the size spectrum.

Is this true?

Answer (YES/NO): NO